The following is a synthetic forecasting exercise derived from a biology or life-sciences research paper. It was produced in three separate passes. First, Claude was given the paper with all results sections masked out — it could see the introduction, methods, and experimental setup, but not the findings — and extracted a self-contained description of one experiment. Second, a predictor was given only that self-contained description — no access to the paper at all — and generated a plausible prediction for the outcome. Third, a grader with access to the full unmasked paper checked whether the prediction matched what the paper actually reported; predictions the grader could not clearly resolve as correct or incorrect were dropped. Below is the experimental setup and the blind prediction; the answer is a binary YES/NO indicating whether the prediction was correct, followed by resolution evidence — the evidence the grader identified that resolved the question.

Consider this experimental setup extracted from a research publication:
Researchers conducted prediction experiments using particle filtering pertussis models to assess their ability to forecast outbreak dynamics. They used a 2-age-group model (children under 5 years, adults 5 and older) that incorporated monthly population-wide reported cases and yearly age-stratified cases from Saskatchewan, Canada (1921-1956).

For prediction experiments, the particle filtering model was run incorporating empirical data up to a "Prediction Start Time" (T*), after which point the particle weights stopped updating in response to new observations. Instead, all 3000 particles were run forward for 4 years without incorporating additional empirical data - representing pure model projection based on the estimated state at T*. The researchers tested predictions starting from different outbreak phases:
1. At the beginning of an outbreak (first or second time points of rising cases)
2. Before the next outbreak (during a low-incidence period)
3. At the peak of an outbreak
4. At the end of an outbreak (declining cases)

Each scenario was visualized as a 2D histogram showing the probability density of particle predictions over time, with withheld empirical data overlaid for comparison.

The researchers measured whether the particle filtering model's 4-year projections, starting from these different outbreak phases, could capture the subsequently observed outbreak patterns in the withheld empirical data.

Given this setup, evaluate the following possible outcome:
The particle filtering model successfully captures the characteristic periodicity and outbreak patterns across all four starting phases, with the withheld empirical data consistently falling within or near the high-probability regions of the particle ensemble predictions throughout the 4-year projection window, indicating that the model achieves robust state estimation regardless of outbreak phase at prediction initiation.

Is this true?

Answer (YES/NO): NO